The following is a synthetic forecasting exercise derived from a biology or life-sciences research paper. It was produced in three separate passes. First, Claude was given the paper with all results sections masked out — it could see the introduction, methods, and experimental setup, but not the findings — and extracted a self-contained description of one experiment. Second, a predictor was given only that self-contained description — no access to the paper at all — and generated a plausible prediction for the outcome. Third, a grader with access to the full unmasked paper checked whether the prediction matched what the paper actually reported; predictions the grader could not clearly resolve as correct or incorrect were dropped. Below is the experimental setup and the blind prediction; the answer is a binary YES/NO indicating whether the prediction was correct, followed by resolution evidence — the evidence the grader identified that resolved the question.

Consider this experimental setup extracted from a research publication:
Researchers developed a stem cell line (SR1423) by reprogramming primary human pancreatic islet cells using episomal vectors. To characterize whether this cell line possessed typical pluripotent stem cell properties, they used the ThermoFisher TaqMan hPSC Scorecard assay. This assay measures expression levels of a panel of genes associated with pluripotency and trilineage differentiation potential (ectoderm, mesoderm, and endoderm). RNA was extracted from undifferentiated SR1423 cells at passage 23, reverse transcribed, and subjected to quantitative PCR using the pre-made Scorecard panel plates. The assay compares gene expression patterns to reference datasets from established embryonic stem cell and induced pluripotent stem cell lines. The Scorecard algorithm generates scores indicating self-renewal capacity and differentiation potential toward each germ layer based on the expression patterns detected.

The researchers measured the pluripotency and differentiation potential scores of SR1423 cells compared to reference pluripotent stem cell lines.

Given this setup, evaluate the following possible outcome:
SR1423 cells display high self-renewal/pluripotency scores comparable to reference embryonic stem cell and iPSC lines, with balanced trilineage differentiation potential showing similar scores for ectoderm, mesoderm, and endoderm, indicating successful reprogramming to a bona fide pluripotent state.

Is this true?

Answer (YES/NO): NO